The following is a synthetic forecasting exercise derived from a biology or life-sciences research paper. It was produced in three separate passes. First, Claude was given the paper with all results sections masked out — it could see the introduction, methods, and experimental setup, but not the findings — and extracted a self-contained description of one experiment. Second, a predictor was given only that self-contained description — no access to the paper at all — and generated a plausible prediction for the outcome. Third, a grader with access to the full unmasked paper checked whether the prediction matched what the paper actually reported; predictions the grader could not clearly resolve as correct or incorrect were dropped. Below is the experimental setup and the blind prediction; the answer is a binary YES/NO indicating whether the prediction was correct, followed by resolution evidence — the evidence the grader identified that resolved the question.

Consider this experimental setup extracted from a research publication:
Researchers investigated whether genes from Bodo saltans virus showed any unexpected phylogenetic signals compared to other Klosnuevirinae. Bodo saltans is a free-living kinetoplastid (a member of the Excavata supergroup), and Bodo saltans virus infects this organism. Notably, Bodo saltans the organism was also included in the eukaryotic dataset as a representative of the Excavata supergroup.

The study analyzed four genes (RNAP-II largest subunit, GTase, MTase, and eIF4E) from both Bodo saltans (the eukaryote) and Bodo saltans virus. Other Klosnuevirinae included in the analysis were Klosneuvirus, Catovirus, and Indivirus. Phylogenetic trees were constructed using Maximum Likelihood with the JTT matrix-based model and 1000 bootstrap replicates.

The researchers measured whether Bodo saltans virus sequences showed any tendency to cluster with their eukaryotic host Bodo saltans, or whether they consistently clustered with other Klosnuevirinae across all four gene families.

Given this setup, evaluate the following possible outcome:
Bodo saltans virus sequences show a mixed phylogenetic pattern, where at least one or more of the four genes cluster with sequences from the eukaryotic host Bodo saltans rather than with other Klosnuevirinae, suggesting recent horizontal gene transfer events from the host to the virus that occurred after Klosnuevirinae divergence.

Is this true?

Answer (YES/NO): NO